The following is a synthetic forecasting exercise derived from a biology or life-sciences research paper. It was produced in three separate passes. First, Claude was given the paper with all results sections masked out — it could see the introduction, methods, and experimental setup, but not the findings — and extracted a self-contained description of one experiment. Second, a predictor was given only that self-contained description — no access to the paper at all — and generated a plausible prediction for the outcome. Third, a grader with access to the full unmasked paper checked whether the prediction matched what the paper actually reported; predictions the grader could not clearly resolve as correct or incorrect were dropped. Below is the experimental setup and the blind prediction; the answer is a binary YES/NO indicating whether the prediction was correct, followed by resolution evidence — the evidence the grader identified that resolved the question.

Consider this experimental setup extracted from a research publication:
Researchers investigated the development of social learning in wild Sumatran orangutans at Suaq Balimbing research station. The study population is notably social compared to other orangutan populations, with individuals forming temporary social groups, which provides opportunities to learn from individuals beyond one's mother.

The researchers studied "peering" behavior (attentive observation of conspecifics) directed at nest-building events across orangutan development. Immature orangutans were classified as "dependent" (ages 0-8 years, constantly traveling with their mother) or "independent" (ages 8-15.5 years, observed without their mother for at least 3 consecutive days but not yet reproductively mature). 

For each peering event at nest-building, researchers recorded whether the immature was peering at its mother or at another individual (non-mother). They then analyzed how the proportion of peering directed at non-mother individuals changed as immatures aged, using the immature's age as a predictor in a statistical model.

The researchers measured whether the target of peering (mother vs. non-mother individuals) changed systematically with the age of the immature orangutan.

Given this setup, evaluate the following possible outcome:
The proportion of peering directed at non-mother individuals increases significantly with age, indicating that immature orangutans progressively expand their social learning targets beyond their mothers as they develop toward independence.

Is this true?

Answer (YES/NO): NO